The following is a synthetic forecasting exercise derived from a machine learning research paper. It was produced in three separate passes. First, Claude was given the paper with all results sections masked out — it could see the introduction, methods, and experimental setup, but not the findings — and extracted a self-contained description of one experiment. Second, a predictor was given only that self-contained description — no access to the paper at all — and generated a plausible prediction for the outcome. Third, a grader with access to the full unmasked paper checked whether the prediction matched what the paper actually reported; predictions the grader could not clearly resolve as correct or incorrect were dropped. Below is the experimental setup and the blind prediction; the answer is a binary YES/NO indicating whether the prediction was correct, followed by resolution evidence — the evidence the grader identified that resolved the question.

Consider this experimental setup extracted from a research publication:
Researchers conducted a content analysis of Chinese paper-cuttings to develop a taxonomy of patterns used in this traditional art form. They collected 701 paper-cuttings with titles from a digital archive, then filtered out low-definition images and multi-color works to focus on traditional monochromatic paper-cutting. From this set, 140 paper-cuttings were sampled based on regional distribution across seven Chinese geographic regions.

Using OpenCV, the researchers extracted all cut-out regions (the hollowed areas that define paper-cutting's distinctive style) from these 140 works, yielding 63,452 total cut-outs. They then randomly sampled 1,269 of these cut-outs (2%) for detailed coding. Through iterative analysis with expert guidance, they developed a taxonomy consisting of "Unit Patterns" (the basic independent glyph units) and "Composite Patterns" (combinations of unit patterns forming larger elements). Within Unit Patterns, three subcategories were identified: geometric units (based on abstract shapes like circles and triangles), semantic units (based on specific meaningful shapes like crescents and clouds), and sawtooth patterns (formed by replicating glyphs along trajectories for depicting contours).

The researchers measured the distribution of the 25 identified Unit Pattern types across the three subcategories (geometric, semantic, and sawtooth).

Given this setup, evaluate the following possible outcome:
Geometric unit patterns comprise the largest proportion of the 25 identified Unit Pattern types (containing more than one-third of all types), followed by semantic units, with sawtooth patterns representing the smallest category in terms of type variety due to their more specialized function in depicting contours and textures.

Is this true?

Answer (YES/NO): NO